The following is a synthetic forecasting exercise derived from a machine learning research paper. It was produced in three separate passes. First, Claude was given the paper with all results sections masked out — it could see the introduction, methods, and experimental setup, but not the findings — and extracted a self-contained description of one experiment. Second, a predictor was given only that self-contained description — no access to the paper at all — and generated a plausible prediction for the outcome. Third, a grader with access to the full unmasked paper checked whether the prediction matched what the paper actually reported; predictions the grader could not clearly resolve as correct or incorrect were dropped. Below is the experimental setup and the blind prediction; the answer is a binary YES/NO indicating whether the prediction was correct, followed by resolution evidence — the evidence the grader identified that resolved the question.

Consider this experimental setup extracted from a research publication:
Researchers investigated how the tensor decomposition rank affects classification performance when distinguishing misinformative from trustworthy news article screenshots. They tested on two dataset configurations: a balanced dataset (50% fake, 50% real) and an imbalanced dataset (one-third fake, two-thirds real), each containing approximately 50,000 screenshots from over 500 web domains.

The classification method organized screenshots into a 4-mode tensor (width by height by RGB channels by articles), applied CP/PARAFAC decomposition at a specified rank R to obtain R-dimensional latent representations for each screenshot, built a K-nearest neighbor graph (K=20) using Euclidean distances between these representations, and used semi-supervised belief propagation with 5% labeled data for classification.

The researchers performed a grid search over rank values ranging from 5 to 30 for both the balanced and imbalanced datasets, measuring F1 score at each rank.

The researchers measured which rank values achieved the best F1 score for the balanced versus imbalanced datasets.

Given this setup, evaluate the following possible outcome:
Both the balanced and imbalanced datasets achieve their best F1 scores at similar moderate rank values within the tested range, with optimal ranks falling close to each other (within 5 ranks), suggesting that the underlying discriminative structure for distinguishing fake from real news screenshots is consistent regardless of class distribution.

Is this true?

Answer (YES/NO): NO